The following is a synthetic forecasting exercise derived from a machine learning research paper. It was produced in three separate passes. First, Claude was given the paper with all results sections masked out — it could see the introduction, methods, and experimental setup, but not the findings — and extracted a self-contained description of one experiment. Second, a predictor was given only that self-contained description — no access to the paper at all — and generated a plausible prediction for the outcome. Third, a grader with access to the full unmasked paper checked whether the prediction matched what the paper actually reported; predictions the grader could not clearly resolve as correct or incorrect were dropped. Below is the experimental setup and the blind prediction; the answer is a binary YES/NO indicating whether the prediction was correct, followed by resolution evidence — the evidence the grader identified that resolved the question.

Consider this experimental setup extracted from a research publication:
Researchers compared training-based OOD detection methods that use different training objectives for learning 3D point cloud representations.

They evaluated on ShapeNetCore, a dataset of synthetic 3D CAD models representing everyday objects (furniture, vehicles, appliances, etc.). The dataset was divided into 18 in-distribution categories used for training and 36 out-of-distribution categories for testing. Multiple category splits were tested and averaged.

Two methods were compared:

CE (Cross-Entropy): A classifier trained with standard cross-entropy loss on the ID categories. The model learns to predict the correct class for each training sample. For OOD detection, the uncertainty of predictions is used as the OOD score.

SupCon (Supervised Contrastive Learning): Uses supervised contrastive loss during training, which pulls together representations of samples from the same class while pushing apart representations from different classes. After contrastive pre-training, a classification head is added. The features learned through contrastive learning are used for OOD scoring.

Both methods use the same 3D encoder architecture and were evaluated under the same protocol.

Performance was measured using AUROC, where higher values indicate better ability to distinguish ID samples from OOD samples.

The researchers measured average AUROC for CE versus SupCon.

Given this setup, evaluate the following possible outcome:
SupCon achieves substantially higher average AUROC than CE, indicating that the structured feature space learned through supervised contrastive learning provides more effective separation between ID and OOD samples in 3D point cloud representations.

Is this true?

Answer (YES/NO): NO